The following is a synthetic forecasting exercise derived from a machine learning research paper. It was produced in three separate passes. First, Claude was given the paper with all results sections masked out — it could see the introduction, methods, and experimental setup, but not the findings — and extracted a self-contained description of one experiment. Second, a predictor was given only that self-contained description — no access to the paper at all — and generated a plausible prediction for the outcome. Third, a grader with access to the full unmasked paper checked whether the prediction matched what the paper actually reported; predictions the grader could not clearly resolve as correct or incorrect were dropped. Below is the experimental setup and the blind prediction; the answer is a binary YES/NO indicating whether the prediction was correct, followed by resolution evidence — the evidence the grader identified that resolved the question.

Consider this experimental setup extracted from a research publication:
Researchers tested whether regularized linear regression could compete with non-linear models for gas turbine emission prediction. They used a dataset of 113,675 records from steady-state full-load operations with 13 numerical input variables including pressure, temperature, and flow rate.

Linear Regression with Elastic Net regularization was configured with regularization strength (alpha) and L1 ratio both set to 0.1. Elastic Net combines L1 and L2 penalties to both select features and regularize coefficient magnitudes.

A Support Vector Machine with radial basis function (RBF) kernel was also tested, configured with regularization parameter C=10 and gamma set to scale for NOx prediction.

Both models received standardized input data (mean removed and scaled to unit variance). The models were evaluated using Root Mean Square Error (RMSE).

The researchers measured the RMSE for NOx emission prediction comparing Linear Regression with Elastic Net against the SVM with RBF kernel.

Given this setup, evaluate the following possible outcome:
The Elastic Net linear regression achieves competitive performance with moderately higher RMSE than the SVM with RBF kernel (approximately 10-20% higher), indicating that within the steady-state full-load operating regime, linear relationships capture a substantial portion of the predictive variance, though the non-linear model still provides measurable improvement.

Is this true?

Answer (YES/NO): NO